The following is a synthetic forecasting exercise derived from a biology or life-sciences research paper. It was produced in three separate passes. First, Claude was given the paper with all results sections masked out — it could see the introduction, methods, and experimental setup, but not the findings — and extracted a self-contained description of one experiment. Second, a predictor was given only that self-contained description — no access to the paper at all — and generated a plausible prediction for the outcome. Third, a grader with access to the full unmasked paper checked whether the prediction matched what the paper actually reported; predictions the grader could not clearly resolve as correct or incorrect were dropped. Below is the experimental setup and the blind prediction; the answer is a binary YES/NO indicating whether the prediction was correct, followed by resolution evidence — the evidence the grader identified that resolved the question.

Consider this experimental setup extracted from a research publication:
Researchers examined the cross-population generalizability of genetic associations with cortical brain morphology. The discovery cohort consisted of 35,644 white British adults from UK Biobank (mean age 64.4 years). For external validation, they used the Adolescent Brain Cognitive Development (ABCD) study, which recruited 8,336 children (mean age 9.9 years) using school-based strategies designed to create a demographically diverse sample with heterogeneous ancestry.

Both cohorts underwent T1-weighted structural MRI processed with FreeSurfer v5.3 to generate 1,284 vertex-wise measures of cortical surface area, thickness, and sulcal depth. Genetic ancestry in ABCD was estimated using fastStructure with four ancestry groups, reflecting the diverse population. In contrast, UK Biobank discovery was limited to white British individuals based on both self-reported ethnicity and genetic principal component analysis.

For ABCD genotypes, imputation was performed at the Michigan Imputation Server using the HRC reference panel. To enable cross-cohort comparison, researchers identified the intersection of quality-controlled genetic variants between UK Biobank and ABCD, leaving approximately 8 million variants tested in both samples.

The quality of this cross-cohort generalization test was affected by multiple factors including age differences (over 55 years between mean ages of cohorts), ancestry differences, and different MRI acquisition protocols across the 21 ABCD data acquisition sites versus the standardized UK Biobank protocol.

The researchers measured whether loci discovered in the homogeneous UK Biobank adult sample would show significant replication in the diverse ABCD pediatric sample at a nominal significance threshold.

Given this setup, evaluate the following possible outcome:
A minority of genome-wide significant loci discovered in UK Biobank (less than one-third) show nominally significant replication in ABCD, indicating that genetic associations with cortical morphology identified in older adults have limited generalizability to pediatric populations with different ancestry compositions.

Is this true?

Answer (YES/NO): NO